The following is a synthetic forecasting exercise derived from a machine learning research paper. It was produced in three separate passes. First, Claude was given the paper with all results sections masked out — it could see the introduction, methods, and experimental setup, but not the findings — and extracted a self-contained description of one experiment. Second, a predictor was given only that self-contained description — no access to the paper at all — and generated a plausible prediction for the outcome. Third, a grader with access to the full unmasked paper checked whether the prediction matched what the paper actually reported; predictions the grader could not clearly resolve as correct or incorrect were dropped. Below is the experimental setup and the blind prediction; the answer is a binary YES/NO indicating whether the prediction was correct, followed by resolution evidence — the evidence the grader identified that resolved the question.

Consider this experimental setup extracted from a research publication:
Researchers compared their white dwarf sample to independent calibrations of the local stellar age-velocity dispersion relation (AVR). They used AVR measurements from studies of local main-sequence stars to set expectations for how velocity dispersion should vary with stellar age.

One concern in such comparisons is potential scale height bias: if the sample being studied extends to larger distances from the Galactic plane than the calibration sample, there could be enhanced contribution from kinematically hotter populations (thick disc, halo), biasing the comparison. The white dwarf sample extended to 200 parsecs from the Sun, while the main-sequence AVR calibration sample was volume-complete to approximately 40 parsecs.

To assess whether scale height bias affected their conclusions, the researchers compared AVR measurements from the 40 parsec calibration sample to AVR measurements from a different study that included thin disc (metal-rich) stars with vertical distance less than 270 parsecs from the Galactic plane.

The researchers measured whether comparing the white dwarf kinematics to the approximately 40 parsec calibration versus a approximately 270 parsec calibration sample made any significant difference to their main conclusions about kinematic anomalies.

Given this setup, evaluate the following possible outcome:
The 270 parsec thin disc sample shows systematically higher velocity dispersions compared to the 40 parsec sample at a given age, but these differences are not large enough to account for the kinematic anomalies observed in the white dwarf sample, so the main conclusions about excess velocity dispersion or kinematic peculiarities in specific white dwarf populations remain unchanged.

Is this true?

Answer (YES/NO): NO